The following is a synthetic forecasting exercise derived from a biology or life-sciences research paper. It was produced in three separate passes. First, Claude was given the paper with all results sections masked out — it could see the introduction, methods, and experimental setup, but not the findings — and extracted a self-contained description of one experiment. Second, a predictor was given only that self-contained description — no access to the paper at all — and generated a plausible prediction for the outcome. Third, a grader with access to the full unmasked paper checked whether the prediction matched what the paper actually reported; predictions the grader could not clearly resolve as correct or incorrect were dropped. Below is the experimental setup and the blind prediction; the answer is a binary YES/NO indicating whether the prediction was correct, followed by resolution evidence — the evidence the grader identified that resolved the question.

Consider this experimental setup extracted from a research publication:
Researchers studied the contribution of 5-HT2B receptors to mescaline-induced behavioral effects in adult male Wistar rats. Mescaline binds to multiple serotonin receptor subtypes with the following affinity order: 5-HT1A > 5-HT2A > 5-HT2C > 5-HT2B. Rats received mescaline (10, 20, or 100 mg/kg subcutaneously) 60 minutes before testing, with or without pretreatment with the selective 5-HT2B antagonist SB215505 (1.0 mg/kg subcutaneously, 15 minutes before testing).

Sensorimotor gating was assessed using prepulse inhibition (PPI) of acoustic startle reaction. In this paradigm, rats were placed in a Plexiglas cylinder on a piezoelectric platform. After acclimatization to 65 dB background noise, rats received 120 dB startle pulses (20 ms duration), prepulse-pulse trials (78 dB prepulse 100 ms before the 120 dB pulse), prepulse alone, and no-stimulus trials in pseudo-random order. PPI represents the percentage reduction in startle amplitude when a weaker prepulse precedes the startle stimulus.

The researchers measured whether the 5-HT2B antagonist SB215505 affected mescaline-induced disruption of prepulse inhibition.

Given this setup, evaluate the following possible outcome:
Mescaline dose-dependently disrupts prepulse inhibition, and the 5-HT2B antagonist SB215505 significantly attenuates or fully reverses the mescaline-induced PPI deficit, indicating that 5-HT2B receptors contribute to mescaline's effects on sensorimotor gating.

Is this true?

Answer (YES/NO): NO